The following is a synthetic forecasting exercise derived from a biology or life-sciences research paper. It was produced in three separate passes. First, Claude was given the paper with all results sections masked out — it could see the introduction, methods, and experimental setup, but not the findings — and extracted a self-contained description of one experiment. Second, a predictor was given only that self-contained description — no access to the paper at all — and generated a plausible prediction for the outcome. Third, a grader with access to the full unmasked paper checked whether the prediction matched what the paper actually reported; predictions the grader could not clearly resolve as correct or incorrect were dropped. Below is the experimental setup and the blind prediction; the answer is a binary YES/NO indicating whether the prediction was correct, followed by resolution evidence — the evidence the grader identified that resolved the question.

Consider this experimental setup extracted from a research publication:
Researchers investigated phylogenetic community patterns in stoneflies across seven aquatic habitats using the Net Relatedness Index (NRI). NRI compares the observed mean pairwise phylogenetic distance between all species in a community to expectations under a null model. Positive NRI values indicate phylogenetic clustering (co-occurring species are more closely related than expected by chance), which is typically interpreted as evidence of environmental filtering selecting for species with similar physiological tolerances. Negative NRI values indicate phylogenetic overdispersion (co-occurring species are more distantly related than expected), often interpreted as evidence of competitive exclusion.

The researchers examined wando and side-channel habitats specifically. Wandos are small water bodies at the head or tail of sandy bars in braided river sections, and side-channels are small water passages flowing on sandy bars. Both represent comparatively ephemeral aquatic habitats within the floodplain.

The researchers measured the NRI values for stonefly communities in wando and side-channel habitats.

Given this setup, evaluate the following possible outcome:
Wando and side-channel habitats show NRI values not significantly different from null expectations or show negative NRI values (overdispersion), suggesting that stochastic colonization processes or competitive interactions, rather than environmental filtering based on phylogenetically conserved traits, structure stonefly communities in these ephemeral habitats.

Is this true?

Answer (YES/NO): YES